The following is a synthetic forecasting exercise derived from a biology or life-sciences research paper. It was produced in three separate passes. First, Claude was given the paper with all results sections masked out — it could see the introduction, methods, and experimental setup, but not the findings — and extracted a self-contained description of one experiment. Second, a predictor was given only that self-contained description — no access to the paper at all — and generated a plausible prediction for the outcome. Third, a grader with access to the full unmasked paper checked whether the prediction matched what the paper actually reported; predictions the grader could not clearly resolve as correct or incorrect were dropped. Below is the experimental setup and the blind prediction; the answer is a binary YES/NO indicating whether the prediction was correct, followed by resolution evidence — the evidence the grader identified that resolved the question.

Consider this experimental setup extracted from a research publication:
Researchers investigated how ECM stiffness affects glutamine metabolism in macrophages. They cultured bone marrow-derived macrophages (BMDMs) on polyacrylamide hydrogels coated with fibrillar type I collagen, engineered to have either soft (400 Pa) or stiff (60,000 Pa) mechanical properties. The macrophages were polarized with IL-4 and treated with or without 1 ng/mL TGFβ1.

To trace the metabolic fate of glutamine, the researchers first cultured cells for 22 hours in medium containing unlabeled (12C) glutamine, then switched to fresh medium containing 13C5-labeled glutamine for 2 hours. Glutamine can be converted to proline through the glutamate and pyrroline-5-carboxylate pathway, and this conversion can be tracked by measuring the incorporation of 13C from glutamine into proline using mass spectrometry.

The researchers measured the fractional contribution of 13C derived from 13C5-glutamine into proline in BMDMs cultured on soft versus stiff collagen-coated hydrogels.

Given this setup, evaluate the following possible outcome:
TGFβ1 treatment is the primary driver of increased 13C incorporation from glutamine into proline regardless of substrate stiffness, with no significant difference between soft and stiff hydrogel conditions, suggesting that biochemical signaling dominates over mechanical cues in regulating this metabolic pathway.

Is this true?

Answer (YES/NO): NO